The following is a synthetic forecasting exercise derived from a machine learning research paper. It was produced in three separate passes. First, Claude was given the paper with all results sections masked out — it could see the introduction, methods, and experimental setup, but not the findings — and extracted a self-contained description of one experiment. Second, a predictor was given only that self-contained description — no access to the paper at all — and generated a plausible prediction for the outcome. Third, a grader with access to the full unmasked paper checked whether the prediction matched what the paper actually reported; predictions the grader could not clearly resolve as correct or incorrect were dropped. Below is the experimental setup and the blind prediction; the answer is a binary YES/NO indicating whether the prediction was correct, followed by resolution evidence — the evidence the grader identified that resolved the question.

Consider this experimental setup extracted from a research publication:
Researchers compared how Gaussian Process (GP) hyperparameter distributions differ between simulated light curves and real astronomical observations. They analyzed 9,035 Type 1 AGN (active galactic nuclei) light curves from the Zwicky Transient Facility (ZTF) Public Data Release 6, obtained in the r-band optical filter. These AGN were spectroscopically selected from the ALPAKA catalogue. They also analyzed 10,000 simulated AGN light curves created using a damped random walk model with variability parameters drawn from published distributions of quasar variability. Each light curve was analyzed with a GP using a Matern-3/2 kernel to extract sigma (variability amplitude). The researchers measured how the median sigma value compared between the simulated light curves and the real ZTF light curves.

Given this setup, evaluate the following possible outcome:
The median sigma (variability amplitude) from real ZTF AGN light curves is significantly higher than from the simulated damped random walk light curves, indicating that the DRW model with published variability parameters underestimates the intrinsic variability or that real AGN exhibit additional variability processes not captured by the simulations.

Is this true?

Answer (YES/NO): NO